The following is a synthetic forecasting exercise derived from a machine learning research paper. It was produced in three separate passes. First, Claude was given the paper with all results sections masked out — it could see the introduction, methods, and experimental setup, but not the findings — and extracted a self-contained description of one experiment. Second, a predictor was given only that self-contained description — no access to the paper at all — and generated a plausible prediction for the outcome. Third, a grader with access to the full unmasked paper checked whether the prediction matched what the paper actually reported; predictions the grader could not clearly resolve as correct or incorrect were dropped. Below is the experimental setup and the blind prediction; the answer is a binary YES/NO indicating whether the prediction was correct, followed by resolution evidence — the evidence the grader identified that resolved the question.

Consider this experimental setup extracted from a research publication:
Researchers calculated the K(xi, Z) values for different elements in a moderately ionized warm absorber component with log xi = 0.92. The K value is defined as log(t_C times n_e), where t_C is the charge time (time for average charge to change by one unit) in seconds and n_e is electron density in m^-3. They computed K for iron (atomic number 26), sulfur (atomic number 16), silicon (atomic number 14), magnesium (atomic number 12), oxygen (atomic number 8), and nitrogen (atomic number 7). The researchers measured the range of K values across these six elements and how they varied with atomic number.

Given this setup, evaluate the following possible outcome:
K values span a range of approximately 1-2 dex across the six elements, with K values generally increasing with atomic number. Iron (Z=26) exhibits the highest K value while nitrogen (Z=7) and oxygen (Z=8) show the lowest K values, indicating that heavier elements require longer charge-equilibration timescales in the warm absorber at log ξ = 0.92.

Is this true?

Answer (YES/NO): NO